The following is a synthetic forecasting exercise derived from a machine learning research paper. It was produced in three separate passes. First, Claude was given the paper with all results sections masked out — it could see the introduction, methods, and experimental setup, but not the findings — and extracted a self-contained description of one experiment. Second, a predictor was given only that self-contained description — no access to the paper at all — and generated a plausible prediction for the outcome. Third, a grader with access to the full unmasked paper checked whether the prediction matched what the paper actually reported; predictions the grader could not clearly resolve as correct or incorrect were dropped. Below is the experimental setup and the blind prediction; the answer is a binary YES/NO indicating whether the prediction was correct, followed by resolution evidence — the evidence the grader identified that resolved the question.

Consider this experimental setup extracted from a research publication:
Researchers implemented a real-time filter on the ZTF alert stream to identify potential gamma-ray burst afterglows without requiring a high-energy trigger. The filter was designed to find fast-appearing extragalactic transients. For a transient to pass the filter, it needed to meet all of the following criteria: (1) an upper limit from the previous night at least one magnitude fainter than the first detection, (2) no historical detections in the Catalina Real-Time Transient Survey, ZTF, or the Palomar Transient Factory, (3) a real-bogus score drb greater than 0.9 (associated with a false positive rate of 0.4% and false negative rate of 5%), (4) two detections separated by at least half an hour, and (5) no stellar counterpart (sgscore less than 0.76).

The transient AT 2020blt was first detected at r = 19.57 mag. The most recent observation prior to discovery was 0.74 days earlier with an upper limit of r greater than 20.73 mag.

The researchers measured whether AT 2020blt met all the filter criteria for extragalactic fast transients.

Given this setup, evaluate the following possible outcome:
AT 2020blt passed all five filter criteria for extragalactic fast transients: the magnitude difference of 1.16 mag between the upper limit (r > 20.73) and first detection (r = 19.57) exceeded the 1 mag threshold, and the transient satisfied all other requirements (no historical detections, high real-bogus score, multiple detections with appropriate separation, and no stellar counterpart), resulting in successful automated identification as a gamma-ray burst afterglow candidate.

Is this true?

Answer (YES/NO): YES